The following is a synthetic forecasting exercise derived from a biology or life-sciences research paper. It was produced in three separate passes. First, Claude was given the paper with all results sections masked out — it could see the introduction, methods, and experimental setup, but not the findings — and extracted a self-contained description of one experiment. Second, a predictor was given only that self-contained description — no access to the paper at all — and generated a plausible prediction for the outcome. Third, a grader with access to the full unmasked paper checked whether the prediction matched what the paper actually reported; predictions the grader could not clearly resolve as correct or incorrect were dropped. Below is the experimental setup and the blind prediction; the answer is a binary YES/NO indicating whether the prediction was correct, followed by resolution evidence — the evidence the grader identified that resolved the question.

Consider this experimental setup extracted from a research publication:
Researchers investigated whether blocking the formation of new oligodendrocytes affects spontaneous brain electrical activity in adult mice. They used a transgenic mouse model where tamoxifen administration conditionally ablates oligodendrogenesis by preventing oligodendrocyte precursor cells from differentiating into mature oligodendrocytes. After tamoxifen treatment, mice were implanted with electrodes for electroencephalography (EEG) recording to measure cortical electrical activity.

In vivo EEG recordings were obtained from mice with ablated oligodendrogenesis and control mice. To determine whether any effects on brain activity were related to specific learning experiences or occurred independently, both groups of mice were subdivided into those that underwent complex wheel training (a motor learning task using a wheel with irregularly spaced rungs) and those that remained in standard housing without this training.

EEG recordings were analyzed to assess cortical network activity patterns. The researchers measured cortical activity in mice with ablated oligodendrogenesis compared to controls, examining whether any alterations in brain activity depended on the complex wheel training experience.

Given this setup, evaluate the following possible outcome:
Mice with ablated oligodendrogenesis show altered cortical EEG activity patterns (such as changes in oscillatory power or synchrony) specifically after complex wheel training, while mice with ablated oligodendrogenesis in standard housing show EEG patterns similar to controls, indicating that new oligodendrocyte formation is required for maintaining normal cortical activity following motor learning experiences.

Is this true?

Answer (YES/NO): NO